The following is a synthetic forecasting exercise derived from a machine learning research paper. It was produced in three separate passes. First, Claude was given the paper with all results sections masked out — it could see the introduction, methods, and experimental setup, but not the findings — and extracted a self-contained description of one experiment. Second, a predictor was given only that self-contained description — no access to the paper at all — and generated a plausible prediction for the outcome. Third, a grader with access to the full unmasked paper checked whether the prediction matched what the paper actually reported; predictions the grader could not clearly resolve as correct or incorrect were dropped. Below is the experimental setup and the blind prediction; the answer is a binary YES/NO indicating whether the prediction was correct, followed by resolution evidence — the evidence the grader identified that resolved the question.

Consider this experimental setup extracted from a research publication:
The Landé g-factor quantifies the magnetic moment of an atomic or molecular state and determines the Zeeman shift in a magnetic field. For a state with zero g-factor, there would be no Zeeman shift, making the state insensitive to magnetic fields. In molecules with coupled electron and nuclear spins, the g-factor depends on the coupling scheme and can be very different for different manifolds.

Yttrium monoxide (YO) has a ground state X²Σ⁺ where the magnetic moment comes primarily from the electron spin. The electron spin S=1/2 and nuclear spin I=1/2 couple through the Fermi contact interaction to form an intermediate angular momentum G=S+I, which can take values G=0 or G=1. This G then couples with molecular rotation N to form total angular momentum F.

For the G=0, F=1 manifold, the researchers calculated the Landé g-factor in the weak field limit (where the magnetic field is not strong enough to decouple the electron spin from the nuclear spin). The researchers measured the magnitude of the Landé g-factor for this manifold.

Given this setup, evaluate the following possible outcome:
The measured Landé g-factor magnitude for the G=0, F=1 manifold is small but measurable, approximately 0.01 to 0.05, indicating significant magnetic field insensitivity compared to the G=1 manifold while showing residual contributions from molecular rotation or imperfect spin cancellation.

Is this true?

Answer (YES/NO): YES